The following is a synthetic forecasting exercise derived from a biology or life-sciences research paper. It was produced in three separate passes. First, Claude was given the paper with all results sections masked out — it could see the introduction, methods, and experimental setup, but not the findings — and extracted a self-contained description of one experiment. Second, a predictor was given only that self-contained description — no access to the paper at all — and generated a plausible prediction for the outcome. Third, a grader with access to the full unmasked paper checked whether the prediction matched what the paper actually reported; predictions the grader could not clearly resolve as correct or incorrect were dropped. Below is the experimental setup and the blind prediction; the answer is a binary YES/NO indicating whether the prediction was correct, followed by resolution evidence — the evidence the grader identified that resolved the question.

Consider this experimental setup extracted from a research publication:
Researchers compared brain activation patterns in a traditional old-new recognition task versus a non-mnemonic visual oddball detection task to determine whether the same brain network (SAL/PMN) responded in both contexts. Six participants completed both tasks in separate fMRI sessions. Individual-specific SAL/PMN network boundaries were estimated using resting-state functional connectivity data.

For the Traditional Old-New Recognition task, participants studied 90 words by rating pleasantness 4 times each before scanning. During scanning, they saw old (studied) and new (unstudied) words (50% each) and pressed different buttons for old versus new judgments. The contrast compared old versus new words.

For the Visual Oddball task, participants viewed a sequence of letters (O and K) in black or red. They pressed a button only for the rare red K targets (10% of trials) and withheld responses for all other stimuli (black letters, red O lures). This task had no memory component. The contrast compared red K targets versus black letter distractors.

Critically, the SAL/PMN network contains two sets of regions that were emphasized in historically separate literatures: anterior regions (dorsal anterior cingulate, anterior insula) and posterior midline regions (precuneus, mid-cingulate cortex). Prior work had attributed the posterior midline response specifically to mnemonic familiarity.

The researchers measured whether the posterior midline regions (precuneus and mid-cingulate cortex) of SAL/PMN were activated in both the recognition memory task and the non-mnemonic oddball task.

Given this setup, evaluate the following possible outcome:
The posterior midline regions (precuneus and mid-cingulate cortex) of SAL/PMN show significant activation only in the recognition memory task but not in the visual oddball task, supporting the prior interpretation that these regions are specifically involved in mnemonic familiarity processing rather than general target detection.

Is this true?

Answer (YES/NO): NO